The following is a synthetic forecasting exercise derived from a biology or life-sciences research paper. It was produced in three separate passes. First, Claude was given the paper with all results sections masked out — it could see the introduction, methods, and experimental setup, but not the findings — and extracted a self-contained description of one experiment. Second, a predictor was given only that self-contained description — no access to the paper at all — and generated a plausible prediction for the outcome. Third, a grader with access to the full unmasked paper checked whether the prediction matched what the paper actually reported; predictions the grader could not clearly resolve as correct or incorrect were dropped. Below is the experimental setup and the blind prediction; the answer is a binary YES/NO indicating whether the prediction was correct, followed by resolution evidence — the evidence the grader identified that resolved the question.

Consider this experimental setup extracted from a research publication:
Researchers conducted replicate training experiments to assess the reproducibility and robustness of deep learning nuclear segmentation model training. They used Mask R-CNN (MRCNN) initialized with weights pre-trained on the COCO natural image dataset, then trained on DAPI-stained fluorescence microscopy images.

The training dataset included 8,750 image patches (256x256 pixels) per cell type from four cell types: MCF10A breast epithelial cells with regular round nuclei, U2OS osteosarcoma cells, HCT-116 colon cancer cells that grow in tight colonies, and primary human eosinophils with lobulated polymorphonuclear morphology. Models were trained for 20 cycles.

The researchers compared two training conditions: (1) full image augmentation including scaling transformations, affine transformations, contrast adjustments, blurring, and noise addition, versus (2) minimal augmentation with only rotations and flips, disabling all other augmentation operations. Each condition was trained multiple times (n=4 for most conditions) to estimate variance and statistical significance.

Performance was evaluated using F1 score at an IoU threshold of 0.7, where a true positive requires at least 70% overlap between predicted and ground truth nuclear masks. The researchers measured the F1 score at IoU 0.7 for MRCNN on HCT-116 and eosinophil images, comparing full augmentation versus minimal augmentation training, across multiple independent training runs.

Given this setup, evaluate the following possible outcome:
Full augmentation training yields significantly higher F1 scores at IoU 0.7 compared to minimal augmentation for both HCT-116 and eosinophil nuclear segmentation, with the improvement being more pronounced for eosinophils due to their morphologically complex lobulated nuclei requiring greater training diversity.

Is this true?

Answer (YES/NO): NO